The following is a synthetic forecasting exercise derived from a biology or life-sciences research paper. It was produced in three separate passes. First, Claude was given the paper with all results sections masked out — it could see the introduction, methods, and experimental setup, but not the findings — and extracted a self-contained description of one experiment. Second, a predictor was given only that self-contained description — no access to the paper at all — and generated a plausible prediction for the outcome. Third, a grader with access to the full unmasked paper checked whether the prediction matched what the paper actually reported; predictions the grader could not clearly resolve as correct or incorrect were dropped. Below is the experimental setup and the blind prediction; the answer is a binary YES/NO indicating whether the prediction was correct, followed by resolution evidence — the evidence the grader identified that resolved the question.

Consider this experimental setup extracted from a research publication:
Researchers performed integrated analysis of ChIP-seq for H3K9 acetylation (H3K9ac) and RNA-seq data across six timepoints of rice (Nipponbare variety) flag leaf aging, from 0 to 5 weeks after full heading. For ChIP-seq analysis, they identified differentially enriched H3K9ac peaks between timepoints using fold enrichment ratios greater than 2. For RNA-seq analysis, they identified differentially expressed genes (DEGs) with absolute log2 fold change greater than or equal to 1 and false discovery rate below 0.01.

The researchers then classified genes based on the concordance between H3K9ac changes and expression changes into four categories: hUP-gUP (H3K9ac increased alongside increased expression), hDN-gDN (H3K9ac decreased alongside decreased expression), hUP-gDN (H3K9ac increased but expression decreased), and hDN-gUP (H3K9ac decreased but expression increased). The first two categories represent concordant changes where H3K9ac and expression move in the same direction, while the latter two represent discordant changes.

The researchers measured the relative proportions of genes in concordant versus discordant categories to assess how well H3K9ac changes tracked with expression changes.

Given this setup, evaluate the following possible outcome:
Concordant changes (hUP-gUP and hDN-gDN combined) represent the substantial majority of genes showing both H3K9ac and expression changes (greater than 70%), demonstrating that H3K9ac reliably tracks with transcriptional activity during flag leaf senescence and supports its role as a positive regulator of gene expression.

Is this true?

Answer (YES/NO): YES